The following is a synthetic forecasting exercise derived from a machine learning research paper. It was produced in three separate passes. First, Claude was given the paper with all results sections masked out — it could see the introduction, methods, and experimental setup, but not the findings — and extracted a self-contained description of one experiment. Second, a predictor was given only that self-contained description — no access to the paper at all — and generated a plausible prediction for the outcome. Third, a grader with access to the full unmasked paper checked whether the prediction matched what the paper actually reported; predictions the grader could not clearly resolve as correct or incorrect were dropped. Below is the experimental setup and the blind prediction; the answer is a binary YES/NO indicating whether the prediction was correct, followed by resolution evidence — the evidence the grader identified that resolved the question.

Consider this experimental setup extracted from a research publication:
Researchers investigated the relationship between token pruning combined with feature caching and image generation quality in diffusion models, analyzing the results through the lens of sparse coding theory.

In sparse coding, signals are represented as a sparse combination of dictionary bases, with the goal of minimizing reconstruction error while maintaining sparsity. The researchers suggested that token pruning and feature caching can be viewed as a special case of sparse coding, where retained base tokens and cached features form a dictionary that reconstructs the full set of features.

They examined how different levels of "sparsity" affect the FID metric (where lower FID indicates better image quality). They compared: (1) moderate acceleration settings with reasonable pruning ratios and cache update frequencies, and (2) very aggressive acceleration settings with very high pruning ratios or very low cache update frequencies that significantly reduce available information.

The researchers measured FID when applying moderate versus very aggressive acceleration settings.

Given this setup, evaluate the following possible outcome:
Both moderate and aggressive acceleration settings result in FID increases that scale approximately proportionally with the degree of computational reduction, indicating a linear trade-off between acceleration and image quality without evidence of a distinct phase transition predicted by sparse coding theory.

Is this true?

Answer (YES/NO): NO